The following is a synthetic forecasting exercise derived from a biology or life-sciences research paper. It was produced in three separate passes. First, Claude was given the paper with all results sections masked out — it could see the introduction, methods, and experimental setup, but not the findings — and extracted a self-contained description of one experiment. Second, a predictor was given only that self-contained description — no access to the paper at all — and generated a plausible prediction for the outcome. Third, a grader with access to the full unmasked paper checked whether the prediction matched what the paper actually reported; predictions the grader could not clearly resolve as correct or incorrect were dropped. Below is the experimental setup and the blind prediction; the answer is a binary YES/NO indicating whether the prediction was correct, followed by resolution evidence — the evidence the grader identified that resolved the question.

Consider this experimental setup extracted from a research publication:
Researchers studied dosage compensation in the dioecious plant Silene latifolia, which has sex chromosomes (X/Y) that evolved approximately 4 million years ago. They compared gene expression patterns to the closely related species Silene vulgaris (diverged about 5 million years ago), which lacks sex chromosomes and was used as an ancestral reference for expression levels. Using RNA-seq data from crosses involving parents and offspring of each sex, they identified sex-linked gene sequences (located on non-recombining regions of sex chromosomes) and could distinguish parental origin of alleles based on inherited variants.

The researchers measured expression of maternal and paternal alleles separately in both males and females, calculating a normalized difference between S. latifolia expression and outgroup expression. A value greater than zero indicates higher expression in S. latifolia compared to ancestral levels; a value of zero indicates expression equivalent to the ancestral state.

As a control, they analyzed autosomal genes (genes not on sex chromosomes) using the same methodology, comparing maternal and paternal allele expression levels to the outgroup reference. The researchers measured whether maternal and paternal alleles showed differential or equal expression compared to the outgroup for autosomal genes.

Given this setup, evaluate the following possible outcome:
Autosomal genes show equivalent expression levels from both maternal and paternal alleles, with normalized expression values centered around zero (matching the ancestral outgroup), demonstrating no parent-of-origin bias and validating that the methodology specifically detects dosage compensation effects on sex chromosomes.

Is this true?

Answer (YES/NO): YES